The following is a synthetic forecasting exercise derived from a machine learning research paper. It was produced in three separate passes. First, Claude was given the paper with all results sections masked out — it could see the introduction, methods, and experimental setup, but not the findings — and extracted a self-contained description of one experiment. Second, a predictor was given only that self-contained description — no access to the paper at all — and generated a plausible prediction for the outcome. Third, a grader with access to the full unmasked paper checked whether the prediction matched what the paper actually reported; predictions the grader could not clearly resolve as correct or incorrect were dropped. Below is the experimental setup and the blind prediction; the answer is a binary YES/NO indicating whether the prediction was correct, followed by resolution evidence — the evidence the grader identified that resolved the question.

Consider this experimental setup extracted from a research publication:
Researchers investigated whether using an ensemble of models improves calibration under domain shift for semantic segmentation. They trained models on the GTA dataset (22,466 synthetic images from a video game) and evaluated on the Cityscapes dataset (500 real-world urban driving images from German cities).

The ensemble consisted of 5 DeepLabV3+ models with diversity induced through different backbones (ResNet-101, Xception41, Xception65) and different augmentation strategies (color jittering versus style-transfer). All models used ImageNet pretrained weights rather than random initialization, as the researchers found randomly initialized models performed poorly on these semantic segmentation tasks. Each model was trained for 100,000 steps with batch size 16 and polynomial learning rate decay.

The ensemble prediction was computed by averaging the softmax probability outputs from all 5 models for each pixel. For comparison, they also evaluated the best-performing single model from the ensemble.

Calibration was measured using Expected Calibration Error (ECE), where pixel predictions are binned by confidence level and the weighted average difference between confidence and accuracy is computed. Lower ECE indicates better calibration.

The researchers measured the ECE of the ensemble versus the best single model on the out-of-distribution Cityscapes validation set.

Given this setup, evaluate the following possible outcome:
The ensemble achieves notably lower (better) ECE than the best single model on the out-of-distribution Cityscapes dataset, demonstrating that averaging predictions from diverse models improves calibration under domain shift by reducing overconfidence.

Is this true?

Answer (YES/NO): YES